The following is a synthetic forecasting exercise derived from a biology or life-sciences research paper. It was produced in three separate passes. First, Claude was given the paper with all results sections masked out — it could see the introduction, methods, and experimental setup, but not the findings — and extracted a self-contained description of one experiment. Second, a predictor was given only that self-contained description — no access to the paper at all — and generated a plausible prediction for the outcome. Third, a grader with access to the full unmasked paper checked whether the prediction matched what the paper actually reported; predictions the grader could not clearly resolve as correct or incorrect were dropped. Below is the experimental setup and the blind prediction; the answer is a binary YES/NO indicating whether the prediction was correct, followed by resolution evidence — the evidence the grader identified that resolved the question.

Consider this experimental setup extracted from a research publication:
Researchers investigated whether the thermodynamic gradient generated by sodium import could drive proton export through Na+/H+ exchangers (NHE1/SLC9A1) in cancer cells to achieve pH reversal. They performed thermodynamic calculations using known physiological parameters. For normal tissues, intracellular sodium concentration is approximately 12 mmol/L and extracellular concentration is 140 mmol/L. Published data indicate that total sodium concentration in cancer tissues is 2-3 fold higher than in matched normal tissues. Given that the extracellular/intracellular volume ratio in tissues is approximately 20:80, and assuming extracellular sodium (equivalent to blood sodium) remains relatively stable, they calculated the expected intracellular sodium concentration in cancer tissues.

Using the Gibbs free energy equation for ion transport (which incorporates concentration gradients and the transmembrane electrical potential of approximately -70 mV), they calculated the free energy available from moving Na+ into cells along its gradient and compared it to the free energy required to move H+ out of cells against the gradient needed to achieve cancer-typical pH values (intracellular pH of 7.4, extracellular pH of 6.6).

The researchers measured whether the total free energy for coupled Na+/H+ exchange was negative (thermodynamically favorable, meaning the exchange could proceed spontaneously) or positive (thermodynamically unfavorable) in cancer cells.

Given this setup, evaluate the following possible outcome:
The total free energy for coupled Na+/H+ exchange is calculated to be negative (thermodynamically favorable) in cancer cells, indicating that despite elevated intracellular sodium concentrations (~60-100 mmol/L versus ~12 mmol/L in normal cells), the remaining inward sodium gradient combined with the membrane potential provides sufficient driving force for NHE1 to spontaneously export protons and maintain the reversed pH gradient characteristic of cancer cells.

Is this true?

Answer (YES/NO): NO